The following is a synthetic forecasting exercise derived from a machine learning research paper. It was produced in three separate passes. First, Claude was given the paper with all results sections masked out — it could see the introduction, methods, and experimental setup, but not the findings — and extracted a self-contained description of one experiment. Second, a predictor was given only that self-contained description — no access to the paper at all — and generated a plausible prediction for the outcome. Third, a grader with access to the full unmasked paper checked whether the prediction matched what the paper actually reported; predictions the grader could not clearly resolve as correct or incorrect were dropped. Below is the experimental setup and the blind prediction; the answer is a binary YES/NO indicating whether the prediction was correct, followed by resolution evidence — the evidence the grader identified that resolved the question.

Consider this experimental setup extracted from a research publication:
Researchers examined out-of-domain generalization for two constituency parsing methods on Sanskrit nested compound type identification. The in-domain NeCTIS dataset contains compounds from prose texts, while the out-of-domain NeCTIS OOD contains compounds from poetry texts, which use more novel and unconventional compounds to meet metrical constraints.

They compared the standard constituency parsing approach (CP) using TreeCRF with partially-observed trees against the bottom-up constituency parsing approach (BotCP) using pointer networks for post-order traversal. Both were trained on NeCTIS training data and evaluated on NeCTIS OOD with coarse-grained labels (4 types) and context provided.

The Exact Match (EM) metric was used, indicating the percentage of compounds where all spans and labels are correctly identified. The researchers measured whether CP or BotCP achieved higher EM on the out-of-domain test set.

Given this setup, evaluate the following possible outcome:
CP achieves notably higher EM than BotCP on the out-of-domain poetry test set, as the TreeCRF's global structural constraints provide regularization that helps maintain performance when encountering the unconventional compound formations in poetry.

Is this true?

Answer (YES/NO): NO